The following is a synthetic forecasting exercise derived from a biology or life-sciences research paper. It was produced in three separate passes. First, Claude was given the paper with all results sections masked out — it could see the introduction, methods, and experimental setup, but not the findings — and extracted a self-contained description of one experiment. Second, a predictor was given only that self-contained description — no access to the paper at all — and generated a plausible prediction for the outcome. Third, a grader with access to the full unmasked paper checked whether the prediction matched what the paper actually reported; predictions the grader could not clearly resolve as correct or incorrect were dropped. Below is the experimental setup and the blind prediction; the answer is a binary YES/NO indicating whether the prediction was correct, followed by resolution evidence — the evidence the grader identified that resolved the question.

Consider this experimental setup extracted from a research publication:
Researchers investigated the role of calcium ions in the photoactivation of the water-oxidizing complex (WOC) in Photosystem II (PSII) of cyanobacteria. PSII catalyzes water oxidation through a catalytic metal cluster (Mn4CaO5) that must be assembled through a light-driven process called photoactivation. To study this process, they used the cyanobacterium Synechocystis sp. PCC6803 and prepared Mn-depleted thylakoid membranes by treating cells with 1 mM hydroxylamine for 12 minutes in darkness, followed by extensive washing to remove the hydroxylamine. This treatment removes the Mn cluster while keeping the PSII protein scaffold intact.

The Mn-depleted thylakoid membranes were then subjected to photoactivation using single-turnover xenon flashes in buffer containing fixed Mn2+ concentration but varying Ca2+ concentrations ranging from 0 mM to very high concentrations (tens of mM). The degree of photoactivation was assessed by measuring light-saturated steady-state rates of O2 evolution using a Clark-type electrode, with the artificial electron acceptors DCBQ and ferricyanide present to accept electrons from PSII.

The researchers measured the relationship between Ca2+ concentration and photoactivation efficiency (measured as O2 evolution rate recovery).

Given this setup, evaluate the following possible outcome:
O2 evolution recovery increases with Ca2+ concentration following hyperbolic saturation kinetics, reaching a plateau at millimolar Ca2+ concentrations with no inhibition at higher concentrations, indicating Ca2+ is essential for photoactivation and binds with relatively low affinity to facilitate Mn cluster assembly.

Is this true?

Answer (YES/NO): NO